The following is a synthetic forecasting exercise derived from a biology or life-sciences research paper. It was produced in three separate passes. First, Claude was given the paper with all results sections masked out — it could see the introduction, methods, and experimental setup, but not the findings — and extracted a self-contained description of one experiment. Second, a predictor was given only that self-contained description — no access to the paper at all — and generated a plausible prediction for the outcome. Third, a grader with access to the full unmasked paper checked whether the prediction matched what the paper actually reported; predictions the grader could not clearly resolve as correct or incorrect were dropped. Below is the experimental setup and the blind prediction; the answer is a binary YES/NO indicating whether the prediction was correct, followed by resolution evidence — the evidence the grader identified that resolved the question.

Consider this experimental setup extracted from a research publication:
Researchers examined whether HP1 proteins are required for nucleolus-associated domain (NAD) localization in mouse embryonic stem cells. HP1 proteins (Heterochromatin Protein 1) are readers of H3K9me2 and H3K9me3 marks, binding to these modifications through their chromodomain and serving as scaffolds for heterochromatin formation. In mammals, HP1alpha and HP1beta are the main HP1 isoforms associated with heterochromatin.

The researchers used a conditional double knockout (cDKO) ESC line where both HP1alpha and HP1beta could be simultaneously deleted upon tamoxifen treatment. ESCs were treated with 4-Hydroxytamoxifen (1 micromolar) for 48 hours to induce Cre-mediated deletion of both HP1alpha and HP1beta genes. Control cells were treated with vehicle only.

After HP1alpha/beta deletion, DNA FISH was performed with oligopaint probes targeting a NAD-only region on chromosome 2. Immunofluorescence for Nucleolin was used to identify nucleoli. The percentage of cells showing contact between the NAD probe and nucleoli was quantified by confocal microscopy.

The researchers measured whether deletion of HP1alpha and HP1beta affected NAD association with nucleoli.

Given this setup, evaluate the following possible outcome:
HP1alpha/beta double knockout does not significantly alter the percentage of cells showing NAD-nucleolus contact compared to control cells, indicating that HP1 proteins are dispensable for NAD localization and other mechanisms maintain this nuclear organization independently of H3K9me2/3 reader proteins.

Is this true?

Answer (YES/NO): YES